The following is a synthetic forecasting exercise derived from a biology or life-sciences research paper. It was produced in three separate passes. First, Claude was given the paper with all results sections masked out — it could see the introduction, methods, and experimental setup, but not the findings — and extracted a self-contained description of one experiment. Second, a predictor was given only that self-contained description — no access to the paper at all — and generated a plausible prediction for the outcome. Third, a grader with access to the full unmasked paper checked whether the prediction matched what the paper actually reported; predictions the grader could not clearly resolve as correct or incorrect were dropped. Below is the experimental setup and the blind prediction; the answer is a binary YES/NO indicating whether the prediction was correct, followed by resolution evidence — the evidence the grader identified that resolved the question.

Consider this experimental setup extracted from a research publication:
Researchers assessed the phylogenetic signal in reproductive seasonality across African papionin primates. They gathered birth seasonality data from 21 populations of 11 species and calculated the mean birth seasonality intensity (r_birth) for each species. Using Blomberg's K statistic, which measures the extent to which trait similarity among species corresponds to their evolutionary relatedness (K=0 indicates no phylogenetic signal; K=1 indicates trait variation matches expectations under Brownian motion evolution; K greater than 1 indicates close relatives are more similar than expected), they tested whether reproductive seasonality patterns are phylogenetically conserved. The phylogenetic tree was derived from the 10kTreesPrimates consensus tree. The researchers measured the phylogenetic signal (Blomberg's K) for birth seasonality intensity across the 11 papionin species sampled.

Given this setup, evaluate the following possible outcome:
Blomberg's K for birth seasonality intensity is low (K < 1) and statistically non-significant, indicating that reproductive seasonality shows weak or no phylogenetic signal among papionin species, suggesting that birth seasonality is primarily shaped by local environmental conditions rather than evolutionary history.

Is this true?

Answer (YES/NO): NO